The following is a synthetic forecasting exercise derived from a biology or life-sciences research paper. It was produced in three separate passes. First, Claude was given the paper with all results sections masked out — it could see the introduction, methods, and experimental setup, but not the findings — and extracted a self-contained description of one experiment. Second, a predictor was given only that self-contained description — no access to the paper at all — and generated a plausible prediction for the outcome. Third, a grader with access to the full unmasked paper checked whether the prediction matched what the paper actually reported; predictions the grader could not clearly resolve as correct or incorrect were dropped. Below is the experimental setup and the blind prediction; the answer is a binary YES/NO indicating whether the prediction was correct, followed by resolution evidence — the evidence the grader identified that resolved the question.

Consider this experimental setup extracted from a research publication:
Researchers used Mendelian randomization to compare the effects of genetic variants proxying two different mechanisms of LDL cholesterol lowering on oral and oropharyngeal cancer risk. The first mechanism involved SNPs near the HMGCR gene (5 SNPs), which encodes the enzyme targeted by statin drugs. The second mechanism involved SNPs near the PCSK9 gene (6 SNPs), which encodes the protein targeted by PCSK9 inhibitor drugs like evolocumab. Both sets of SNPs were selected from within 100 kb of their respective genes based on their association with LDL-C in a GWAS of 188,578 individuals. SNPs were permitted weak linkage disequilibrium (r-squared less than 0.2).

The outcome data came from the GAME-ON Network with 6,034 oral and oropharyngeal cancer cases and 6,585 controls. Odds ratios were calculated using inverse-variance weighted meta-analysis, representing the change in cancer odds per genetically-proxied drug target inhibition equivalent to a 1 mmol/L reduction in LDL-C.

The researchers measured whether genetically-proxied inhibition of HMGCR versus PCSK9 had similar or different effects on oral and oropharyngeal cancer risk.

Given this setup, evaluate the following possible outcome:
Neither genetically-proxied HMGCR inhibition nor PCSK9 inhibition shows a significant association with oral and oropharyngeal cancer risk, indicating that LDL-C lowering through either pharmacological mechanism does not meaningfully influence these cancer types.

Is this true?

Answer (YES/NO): NO